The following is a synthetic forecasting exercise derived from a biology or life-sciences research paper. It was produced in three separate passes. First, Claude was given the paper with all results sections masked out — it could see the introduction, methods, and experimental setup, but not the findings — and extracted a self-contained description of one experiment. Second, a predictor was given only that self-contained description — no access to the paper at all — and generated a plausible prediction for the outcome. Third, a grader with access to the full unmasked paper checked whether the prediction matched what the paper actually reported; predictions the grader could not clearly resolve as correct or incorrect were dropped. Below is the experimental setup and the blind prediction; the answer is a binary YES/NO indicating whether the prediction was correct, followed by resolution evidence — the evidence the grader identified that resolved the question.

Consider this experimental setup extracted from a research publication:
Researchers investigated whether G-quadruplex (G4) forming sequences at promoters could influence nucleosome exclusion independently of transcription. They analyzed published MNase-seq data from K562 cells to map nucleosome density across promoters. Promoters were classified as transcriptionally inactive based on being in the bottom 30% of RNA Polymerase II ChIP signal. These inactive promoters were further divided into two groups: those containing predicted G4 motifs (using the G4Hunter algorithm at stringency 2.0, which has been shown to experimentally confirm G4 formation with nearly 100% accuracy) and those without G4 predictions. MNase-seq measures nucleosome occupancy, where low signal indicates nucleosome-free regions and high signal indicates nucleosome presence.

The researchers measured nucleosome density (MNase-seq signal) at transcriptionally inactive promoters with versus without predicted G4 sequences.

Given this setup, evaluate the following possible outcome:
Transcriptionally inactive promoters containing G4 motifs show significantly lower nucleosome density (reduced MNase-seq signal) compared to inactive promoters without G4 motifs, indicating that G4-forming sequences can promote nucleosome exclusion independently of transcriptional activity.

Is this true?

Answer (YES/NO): YES